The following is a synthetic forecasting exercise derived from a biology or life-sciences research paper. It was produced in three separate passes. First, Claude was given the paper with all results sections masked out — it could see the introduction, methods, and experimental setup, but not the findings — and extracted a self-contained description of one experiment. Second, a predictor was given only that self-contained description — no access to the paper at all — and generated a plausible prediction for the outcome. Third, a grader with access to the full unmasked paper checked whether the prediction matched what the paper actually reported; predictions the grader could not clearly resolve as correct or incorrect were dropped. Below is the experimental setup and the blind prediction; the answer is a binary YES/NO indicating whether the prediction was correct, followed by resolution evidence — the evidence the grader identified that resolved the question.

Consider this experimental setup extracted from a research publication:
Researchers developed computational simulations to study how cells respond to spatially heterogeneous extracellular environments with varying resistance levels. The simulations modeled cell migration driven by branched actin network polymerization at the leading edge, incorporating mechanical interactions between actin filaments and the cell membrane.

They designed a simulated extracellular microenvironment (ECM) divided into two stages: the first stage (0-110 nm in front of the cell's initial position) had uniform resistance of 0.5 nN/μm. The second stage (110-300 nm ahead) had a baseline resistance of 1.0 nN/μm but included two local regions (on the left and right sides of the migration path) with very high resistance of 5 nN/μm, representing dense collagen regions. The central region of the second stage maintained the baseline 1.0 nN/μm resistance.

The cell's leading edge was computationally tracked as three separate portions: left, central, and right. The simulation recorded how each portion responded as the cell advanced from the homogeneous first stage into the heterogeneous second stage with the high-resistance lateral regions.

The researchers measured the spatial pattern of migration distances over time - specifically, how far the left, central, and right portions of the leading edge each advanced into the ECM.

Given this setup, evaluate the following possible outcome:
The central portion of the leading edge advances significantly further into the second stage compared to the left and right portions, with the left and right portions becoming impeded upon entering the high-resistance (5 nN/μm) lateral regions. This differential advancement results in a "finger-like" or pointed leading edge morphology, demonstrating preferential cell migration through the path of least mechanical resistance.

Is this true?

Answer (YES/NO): YES